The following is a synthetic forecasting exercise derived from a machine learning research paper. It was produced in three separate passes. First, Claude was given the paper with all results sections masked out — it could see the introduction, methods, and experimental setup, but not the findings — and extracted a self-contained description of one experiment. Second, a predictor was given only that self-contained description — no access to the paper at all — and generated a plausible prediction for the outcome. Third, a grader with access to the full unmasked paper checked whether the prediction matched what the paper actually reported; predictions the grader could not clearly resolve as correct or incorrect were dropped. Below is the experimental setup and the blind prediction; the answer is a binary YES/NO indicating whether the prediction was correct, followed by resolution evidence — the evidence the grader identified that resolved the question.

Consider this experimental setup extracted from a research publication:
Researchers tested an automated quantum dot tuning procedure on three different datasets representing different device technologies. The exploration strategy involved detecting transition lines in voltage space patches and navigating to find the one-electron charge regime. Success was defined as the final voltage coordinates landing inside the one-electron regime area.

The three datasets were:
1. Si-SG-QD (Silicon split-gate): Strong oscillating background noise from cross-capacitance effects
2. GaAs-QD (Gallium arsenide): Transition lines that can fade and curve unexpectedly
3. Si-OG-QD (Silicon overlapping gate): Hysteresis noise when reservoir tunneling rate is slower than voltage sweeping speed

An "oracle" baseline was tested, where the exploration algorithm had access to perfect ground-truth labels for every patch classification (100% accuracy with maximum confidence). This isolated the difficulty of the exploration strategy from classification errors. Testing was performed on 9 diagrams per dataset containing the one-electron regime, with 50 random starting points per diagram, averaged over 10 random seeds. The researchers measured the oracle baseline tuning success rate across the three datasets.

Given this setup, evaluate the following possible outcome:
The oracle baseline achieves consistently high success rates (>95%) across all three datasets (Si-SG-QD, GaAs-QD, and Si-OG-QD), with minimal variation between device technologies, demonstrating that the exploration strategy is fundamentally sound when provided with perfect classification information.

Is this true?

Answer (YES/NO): NO